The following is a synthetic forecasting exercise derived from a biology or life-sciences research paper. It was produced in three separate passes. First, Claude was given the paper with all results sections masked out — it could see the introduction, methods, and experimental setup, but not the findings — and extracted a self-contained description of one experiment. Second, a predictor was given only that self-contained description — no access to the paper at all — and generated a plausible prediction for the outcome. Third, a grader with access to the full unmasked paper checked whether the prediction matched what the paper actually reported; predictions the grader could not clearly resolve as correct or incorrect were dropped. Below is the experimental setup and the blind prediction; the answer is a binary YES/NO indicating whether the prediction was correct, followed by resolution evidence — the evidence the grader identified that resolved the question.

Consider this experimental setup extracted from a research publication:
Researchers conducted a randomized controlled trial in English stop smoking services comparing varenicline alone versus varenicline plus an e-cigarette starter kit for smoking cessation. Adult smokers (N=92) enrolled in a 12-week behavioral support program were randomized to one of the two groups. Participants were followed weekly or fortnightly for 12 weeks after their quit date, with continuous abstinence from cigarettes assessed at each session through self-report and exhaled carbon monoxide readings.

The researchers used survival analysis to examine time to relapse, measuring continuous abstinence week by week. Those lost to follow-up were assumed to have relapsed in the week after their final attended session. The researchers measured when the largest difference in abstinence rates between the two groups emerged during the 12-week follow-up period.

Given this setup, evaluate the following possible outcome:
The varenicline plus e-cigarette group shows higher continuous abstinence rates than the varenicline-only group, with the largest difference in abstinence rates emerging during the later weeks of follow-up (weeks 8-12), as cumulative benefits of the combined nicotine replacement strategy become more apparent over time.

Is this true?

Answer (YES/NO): NO